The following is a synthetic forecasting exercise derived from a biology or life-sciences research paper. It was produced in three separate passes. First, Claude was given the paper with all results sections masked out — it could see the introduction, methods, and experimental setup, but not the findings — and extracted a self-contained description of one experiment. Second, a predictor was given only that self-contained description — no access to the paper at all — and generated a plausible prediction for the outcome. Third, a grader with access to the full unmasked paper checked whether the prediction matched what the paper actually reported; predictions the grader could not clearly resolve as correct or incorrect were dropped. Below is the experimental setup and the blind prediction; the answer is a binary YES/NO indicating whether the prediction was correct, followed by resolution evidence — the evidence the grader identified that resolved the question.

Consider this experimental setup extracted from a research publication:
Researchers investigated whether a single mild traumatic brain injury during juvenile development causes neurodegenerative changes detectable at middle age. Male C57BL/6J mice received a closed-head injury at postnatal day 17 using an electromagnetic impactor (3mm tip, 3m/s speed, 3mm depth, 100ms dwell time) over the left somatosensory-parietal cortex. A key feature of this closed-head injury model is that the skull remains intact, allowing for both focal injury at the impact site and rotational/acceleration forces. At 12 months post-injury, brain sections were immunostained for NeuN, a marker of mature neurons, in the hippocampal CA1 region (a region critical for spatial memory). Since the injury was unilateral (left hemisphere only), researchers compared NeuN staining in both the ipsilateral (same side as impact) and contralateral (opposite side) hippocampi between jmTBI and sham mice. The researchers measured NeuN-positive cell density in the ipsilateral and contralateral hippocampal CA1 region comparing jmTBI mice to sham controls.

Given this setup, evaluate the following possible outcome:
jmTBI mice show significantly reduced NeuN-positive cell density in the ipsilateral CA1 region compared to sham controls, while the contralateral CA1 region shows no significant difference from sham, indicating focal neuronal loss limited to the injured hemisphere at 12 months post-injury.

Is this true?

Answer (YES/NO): YES